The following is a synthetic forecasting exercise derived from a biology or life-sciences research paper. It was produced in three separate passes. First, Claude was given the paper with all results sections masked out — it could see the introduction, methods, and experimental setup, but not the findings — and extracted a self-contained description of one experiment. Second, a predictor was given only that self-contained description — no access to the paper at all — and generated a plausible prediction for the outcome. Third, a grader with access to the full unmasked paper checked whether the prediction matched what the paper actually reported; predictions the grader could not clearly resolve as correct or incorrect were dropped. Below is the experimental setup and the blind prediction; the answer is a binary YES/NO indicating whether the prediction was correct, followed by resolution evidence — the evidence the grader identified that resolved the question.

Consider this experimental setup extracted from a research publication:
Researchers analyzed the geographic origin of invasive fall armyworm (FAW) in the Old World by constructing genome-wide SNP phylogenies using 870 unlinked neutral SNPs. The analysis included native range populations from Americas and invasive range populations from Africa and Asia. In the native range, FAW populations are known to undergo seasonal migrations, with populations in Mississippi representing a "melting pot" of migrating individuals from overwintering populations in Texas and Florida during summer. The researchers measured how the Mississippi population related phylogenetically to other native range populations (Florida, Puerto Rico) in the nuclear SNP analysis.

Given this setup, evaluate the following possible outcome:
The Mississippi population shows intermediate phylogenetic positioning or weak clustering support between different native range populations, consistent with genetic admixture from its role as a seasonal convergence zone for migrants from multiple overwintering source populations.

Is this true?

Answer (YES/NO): NO